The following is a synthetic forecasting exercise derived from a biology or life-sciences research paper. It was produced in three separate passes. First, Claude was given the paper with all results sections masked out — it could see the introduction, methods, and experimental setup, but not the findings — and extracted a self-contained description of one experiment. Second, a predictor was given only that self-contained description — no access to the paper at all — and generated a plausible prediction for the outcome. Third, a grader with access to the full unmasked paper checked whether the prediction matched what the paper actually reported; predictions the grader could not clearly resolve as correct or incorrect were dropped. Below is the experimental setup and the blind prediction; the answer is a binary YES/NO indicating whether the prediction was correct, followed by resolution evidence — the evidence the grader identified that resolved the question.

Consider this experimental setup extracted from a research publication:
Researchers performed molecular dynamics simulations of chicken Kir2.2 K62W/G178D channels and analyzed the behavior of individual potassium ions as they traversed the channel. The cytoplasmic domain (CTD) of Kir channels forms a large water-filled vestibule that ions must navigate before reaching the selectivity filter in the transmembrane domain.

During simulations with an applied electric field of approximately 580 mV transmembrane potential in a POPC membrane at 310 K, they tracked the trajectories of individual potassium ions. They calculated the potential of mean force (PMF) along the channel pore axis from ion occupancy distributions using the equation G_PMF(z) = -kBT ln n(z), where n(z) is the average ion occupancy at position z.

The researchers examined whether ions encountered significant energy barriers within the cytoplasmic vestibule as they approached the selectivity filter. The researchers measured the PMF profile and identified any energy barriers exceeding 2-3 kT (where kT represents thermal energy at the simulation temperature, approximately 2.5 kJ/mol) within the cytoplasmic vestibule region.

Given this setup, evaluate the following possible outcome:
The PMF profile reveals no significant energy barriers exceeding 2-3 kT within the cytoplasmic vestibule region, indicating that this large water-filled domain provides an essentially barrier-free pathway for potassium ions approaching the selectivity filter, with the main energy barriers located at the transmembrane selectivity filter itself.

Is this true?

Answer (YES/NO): NO